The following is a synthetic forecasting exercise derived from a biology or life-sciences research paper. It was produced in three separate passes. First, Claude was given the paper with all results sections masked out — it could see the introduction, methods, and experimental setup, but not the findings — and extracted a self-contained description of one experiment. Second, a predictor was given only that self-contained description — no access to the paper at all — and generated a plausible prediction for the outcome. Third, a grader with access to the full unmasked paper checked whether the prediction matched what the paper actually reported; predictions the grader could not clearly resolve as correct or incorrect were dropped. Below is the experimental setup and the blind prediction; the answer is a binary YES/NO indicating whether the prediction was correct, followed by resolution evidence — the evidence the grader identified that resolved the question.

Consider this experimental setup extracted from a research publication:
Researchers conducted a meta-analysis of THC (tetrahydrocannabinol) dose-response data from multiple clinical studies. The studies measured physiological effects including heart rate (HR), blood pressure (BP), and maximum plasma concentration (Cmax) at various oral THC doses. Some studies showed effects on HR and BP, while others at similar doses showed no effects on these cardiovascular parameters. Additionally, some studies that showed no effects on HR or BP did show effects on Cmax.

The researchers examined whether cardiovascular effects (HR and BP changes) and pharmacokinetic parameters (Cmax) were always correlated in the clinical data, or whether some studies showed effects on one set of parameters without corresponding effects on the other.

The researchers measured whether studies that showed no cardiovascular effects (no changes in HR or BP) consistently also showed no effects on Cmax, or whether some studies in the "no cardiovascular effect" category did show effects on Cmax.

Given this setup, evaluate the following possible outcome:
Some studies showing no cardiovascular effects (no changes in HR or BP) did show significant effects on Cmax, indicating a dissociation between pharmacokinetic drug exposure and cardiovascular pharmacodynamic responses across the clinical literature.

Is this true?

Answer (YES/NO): YES